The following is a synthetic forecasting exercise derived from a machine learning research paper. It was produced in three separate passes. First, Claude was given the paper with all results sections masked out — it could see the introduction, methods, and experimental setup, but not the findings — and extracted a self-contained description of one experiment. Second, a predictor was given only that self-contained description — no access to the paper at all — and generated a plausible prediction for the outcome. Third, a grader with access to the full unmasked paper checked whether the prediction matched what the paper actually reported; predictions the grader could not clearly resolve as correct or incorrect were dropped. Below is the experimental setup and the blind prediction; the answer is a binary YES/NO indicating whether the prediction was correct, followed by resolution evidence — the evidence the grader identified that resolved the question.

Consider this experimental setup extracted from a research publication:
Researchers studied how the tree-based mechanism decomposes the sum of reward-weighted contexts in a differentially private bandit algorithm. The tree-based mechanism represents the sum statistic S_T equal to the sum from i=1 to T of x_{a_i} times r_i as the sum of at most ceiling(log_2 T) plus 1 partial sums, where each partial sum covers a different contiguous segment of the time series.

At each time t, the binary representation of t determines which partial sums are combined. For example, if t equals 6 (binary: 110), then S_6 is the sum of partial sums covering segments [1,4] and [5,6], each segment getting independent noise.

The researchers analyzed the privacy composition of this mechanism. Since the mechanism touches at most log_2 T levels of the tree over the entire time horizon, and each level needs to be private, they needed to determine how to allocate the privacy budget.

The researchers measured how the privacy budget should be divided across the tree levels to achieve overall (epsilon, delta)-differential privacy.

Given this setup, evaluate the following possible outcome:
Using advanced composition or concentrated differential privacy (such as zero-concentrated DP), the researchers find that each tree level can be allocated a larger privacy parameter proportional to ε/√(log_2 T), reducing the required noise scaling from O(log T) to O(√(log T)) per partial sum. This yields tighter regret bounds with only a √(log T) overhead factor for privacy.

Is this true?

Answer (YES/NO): NO